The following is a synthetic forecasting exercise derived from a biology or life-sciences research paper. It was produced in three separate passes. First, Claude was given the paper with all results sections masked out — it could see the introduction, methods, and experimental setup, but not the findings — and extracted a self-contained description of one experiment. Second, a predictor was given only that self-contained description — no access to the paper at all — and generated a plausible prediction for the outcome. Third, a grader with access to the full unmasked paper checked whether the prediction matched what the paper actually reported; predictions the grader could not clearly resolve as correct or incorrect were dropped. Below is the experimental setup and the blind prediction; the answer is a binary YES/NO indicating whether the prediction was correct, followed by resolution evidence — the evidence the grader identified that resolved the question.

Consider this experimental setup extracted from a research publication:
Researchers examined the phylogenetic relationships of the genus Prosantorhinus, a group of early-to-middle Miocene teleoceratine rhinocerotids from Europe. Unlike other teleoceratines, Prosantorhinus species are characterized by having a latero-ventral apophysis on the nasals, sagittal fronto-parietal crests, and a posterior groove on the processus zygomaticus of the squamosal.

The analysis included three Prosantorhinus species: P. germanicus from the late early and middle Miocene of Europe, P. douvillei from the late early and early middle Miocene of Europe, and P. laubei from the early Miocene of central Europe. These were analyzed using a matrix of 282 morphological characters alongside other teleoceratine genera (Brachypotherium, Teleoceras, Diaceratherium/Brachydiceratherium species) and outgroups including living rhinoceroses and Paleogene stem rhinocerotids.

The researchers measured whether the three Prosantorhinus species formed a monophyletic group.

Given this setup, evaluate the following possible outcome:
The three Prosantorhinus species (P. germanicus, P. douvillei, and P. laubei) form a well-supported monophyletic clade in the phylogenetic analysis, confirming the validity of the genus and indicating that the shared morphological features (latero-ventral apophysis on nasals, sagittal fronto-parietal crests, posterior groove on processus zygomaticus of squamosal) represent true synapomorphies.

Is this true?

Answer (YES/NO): YES